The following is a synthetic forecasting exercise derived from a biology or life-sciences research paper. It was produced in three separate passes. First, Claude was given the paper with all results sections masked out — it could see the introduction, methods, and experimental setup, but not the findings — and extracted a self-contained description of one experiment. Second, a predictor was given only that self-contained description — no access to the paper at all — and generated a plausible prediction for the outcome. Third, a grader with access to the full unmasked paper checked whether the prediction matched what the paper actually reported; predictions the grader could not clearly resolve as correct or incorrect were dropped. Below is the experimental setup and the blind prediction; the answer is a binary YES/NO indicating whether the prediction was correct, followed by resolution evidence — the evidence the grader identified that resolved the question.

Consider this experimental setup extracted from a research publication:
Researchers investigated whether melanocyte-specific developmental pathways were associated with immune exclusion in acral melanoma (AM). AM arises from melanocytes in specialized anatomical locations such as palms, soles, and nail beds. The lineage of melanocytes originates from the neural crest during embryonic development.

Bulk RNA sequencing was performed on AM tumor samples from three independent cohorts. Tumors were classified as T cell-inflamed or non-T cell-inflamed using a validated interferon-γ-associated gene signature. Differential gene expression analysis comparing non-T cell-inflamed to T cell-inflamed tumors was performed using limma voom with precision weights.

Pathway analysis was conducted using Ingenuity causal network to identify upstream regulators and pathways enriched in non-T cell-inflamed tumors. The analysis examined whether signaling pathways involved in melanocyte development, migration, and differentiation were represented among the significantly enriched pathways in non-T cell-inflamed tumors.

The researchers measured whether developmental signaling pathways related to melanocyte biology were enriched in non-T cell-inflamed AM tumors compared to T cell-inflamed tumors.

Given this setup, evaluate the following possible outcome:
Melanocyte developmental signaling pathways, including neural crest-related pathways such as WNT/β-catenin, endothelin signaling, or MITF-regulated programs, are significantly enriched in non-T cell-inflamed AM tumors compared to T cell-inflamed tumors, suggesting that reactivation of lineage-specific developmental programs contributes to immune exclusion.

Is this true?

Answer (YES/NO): YES